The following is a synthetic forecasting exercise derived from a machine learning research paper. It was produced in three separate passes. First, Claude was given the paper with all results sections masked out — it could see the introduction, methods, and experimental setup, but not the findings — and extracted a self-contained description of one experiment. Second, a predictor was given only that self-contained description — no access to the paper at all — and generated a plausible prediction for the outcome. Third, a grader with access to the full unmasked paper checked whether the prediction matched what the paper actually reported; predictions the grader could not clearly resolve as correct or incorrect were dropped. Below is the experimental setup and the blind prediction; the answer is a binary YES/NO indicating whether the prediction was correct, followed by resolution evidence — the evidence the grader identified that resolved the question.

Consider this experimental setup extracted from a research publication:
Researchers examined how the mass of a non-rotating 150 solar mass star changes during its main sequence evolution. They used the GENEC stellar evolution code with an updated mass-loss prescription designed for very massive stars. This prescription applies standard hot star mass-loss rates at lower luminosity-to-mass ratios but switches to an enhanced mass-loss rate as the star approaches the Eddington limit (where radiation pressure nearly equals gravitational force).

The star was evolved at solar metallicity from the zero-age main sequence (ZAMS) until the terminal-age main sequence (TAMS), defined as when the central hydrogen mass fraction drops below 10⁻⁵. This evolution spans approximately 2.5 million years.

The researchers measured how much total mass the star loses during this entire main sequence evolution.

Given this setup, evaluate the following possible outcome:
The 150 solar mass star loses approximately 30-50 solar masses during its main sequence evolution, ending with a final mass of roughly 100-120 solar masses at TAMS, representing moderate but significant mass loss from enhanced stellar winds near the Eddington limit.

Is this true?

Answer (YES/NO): NO